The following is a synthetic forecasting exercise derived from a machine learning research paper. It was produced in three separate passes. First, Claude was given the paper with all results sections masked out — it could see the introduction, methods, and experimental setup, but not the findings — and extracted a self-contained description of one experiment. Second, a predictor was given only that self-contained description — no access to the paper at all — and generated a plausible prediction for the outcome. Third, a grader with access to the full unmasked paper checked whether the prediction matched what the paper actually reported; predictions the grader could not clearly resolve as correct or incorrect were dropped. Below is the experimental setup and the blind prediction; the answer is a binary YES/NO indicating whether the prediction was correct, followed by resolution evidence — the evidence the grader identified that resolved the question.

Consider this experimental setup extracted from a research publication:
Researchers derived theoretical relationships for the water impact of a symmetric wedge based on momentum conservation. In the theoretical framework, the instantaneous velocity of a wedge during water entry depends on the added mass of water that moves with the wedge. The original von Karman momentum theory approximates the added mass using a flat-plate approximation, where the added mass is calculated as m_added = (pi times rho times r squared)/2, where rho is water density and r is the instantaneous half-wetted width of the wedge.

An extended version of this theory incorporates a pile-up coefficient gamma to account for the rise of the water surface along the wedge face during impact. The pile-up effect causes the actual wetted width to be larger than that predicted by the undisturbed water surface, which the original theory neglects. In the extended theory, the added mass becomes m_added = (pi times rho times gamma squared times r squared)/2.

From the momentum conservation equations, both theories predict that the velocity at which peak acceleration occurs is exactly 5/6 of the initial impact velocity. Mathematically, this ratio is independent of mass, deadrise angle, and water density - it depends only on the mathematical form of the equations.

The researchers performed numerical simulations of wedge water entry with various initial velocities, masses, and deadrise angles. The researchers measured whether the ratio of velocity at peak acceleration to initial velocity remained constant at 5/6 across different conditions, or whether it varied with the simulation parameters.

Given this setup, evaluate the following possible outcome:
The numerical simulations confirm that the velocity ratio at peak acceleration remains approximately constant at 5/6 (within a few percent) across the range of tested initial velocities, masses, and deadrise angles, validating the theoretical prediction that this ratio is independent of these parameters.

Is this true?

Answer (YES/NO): NO